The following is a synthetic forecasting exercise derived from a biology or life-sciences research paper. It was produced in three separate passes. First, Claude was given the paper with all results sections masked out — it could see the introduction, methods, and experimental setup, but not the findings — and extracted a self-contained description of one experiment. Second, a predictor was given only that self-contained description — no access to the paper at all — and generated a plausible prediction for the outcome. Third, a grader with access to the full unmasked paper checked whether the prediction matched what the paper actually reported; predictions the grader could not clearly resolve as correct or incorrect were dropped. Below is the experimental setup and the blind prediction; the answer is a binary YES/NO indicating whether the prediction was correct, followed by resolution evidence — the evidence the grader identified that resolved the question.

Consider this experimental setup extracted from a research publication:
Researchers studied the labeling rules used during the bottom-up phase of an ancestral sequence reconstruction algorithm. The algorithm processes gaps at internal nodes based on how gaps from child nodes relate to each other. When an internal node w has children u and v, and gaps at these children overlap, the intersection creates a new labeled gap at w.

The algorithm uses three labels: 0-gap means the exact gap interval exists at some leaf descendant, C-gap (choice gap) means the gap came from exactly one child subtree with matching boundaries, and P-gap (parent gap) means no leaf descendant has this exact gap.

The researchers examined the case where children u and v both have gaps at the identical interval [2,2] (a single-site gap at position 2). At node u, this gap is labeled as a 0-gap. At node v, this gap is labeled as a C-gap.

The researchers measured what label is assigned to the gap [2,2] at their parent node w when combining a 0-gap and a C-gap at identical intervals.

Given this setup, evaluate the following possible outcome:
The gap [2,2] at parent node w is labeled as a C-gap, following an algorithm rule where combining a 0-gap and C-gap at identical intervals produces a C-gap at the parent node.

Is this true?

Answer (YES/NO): NO